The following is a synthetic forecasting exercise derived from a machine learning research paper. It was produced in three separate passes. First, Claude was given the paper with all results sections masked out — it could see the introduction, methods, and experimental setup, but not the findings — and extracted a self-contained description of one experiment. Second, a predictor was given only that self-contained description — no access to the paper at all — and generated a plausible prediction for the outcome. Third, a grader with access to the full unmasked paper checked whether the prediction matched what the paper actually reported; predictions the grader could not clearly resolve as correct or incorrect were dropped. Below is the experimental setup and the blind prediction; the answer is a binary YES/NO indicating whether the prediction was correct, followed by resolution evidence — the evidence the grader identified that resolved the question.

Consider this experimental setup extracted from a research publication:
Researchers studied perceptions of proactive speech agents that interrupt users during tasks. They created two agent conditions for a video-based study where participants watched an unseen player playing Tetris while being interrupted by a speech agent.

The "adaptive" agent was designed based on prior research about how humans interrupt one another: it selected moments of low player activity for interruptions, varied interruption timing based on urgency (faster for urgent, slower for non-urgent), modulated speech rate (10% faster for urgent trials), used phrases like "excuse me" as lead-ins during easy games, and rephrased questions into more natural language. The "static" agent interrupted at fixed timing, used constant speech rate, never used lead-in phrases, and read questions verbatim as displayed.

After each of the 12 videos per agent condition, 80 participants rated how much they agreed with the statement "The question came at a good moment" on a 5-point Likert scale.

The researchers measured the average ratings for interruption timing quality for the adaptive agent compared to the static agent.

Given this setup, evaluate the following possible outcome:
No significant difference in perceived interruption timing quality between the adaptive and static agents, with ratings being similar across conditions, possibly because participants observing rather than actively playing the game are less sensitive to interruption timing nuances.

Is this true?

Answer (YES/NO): YES